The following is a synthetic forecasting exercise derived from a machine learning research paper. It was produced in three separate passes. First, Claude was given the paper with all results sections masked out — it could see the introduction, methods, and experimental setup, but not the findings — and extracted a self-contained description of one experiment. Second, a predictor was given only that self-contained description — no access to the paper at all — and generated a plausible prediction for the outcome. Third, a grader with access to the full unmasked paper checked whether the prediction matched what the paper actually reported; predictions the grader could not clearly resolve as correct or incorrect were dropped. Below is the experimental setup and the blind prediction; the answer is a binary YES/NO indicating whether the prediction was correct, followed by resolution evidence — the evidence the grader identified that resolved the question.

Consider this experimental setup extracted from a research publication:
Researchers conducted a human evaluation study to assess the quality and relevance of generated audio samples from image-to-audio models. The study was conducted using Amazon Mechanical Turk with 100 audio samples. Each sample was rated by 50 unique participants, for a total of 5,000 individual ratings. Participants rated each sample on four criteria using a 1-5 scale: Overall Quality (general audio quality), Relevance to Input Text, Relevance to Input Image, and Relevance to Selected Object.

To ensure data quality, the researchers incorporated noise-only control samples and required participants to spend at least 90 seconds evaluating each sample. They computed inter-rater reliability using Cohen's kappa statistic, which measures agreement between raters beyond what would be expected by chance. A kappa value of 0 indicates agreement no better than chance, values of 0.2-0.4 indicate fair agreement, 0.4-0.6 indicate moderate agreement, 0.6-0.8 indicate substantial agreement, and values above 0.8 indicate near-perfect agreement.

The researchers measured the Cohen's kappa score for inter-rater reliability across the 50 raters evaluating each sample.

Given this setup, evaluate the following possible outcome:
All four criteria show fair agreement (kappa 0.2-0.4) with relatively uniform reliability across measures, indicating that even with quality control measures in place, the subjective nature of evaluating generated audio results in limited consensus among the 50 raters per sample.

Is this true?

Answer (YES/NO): NO